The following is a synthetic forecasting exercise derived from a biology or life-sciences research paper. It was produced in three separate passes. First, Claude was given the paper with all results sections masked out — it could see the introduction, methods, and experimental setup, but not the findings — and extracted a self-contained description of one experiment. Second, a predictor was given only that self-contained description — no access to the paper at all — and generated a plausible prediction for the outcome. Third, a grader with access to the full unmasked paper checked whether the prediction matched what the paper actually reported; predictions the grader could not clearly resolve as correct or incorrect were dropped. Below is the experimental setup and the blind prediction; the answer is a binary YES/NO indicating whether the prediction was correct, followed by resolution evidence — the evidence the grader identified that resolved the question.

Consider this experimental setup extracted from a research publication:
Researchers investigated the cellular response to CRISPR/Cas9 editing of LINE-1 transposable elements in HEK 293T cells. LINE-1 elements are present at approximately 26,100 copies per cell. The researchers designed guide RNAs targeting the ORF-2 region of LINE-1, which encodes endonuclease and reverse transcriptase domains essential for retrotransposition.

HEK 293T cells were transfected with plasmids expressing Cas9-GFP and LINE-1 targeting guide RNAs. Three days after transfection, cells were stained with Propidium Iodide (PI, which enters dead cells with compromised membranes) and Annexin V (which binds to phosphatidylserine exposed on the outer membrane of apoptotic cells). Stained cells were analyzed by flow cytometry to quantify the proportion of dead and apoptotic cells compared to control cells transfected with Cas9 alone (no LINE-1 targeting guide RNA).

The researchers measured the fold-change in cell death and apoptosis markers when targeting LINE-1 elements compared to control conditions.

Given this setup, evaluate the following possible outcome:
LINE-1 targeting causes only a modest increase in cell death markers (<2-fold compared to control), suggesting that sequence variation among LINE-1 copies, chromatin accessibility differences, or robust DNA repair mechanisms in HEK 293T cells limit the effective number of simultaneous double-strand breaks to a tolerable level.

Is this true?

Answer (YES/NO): NO